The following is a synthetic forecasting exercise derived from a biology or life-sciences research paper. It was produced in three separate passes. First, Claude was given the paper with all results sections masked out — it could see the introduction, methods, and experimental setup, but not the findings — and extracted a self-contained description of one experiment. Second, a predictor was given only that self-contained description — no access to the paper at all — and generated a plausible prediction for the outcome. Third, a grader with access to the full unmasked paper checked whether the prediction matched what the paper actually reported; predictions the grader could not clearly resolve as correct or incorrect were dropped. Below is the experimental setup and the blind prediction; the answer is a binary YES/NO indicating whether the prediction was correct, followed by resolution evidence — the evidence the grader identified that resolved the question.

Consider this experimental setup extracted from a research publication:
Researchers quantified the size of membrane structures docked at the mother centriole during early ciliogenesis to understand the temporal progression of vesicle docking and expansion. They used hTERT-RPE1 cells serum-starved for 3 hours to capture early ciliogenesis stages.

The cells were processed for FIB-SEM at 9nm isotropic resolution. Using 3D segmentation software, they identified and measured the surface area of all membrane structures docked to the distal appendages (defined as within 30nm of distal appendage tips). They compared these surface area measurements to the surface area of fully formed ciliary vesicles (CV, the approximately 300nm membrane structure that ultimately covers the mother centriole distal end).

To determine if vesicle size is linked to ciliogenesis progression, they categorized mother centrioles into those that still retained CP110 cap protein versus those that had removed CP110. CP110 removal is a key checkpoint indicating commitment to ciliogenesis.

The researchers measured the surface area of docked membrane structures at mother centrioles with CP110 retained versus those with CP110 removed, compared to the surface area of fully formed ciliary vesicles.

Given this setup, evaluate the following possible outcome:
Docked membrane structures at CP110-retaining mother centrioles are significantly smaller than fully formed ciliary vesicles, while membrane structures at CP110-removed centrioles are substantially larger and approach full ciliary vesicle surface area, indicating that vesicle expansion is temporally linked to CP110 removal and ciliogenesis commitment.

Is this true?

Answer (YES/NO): YES